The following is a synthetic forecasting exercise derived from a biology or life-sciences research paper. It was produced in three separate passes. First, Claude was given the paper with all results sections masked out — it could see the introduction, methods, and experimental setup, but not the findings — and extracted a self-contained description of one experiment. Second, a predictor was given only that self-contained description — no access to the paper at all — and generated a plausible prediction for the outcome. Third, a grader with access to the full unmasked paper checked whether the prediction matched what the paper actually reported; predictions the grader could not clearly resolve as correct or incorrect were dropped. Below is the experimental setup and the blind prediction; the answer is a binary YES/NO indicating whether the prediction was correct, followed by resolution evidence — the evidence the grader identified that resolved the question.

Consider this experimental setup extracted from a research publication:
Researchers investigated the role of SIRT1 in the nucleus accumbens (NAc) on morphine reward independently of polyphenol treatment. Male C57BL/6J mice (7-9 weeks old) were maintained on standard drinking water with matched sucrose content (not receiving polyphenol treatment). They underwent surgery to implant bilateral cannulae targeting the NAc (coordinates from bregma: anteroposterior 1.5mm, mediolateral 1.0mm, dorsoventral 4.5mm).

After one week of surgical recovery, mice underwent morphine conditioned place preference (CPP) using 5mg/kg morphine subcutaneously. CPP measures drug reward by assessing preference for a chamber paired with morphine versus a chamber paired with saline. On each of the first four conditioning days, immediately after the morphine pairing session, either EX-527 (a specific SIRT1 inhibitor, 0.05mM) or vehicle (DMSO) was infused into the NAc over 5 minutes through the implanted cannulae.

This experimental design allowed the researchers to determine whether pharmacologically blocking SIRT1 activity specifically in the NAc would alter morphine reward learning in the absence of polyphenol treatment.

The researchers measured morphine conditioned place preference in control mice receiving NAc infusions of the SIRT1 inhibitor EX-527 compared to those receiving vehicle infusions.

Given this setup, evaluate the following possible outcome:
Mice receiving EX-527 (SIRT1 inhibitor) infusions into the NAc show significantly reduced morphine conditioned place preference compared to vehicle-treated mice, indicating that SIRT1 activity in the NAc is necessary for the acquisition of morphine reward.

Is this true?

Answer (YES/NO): NO